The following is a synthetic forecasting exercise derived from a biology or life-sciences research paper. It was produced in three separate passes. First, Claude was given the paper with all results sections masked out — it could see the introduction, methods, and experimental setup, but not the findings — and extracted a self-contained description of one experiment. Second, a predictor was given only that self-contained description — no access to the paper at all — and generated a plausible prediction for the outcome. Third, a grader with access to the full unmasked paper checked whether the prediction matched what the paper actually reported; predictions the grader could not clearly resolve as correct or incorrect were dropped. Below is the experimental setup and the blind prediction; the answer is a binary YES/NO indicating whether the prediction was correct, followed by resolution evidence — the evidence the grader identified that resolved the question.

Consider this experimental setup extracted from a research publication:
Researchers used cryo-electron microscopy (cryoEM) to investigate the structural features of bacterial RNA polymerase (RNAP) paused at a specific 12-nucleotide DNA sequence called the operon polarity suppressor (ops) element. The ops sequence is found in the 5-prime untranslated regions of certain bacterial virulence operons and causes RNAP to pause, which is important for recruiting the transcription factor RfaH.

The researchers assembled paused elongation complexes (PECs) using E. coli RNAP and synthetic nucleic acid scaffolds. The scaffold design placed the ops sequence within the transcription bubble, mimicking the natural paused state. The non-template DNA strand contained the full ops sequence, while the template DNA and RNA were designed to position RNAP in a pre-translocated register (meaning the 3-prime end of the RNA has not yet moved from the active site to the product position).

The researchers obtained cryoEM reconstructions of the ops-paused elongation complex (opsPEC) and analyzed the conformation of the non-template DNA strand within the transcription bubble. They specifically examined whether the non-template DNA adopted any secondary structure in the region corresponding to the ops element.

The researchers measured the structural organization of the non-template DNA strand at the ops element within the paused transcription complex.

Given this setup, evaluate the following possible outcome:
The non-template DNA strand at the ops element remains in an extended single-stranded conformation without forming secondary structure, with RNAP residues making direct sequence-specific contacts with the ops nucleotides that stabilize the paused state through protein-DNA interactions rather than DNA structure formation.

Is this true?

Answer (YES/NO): NO